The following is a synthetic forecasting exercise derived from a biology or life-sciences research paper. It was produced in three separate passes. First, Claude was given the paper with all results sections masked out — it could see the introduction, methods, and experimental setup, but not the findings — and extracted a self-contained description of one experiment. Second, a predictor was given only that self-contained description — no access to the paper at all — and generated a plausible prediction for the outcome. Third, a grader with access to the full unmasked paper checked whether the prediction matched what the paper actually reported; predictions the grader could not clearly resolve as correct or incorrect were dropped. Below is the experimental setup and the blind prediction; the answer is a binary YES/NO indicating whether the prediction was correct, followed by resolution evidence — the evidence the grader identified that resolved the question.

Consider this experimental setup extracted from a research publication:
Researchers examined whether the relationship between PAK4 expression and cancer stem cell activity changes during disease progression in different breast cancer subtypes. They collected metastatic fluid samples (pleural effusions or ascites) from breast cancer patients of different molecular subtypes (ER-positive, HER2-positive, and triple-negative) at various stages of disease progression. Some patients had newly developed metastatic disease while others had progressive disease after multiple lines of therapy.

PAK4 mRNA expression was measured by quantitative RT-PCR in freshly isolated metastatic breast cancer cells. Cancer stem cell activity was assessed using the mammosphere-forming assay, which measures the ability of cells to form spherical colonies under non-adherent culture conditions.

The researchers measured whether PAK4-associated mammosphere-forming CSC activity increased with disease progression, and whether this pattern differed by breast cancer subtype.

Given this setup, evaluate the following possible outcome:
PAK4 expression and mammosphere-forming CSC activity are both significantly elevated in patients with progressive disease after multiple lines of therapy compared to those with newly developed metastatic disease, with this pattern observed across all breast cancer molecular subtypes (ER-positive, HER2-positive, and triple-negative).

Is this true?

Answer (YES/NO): NO